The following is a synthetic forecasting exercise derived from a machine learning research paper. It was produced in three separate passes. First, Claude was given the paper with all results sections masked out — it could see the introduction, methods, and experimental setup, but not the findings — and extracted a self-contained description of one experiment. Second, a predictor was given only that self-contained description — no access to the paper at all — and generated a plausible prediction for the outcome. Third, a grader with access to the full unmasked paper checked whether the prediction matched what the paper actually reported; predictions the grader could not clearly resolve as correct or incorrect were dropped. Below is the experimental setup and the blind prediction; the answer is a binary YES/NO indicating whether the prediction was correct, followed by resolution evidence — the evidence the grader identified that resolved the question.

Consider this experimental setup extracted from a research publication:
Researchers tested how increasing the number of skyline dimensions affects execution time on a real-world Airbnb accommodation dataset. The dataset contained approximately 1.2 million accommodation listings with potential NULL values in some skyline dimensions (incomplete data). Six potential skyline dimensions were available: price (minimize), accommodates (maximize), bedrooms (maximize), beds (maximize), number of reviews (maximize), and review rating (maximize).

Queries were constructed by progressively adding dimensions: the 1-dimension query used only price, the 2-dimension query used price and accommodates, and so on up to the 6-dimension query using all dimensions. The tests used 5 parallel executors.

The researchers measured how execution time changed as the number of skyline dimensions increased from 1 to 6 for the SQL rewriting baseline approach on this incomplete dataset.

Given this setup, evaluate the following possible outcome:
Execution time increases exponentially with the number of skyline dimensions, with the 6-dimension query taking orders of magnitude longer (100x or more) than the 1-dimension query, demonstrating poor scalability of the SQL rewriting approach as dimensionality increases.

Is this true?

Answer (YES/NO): NO